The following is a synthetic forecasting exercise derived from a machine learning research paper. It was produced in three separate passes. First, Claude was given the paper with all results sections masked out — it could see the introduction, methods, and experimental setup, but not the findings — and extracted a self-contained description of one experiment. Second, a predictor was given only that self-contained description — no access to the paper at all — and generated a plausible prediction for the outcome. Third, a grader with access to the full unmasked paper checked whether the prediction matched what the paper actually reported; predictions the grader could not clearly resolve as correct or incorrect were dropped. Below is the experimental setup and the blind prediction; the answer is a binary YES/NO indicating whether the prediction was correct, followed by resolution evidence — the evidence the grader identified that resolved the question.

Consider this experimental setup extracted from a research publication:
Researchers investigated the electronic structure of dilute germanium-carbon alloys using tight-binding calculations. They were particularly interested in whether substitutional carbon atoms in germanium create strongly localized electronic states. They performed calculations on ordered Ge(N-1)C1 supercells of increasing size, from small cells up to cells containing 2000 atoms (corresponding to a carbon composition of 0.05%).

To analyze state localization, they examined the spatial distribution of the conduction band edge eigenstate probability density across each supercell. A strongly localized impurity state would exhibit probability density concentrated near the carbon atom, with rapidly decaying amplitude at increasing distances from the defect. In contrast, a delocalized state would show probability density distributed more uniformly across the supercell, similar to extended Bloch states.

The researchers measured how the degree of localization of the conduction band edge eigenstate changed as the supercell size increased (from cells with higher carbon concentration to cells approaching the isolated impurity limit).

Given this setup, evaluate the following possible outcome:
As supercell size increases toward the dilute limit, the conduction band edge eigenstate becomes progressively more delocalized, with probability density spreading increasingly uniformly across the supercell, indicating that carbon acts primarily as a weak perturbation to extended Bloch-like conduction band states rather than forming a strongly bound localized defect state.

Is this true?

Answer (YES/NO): YES